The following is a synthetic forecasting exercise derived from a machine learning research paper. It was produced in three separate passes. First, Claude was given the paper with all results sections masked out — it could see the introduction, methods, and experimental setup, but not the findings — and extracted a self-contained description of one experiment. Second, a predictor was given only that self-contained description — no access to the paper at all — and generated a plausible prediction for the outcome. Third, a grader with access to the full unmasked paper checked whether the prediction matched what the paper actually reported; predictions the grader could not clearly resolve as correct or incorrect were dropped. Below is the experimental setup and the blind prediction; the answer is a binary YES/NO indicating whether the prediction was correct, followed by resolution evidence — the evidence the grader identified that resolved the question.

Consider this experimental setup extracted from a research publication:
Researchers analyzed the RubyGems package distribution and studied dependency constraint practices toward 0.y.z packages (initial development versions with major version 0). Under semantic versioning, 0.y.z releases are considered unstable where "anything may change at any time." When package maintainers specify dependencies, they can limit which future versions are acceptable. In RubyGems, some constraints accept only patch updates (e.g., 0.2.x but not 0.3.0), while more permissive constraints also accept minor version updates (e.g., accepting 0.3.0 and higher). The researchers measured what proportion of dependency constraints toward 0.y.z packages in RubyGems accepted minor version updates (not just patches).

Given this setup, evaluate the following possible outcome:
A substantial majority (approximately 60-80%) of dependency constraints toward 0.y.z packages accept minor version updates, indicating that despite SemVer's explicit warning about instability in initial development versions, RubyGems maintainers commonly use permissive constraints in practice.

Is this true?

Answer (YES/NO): NO